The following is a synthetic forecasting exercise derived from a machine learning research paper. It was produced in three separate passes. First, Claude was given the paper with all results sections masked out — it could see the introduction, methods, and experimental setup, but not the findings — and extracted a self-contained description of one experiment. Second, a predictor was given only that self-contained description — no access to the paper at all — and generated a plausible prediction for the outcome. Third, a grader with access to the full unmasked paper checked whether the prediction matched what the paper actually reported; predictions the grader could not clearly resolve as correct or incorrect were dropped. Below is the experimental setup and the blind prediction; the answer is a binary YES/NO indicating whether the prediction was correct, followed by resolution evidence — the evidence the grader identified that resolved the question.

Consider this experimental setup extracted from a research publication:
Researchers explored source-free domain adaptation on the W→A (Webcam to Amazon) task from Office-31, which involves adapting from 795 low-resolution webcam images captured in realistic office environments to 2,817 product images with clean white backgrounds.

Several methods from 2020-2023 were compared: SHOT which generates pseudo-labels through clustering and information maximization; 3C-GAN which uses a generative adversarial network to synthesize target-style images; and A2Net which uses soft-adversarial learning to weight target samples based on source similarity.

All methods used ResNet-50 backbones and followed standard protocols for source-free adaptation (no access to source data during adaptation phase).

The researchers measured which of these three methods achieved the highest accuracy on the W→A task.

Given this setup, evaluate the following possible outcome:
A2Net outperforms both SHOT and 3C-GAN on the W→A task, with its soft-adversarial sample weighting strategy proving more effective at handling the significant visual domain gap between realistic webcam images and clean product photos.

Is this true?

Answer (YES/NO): NO